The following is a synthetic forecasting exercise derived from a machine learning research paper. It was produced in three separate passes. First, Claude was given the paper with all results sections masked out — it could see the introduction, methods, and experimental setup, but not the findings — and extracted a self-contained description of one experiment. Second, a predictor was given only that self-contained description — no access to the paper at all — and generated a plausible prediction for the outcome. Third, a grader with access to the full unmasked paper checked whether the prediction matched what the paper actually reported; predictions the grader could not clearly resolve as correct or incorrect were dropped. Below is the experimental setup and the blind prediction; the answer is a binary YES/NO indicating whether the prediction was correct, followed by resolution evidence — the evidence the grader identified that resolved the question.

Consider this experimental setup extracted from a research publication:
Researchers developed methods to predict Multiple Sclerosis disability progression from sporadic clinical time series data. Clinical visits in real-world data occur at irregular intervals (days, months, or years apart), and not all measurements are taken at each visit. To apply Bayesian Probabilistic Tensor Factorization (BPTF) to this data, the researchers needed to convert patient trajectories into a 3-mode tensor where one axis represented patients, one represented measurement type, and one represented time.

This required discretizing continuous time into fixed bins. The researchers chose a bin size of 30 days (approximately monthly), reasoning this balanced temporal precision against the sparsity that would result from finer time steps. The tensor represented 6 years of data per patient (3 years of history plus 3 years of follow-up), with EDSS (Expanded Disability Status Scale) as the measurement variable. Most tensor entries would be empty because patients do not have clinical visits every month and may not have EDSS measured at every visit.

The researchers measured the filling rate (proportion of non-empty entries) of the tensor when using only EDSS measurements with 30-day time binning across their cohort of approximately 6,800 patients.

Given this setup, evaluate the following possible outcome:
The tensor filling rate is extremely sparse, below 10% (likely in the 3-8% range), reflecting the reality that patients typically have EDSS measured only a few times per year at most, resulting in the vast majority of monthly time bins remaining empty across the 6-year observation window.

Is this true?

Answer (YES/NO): NO